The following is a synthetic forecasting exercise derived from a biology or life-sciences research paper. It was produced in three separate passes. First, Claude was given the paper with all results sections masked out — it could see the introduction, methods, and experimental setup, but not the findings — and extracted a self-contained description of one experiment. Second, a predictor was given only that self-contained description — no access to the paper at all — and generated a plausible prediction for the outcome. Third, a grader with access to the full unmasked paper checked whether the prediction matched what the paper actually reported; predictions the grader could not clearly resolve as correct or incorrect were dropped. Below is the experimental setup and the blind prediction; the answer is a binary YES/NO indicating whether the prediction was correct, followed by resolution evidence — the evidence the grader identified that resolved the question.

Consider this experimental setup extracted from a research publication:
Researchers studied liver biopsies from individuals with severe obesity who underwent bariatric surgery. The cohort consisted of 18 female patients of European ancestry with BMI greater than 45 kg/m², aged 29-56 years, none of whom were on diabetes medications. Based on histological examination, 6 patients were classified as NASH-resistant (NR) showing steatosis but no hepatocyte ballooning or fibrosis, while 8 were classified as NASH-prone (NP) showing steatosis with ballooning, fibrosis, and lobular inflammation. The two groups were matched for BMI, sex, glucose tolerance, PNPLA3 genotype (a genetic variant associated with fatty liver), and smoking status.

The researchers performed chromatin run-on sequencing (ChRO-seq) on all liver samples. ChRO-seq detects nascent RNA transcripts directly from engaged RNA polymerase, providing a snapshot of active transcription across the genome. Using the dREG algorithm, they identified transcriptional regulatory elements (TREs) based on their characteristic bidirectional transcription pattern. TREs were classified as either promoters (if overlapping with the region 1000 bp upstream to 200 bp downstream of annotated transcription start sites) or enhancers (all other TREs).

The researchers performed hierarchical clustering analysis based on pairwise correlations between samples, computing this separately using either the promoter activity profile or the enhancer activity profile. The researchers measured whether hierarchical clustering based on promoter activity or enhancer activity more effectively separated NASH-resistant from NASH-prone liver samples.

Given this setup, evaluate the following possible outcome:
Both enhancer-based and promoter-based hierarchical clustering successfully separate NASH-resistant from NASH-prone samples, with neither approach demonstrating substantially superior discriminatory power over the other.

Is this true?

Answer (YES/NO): NO